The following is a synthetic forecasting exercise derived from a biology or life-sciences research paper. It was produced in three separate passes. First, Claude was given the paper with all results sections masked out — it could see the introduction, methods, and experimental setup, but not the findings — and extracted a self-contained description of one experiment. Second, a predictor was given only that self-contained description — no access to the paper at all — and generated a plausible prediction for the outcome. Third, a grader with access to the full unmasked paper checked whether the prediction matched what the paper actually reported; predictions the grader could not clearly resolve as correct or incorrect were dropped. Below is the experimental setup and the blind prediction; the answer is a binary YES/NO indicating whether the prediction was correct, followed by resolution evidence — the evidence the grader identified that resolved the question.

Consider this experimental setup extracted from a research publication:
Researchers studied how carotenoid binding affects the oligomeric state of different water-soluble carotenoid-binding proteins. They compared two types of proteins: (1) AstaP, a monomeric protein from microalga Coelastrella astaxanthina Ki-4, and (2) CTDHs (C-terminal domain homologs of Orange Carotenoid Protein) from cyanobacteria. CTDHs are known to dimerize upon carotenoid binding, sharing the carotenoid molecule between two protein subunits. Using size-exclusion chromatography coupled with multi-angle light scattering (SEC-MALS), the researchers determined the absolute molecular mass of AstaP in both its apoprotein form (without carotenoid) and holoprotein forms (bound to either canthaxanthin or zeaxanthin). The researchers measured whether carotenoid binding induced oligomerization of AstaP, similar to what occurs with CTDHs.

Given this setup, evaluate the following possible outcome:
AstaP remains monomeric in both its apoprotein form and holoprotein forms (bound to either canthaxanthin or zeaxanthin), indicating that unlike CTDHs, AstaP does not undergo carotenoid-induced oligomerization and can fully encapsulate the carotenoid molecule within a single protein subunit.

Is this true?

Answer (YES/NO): YES